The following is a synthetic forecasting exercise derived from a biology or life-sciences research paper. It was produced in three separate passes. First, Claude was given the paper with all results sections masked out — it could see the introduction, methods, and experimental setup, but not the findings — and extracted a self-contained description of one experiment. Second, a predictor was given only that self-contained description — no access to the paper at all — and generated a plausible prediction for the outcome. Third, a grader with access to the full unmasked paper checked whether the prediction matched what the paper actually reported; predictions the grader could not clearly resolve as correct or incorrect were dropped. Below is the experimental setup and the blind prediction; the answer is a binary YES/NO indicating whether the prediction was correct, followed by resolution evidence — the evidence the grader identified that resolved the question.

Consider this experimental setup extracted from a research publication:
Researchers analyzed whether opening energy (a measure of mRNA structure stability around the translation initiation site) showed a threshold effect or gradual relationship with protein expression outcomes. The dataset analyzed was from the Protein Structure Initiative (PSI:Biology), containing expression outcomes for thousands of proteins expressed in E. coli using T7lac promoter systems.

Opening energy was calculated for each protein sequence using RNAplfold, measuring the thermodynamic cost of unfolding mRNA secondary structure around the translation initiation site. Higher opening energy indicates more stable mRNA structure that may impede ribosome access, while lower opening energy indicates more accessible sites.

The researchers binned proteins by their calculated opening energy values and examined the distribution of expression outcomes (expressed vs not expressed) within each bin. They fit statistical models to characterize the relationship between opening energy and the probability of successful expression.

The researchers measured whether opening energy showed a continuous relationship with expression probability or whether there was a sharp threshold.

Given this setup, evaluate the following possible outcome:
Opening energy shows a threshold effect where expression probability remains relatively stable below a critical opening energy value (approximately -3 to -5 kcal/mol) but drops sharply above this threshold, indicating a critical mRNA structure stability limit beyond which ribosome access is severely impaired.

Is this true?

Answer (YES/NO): NO